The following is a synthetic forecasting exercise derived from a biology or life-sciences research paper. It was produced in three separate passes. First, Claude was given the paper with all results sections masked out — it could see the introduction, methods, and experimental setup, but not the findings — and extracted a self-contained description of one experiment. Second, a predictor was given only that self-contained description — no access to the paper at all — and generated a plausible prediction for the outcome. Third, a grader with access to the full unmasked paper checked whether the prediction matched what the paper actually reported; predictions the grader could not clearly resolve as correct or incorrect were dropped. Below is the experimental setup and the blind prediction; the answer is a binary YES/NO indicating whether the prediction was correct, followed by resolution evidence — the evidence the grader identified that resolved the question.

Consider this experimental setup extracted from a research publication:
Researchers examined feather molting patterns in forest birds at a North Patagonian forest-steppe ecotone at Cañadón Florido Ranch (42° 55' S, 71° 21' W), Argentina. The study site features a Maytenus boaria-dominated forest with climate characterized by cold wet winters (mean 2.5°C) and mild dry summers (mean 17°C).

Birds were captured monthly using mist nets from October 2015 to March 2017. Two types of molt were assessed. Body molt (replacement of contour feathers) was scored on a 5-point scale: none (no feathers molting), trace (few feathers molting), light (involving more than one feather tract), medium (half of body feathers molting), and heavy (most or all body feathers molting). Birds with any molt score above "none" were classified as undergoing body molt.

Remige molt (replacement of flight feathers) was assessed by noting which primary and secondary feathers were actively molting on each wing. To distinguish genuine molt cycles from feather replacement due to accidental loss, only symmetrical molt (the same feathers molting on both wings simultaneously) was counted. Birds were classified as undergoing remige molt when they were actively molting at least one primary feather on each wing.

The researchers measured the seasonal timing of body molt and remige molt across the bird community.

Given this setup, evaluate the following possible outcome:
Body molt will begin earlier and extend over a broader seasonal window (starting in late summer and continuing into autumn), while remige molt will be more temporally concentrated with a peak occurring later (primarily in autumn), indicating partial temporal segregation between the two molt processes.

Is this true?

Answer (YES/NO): NO